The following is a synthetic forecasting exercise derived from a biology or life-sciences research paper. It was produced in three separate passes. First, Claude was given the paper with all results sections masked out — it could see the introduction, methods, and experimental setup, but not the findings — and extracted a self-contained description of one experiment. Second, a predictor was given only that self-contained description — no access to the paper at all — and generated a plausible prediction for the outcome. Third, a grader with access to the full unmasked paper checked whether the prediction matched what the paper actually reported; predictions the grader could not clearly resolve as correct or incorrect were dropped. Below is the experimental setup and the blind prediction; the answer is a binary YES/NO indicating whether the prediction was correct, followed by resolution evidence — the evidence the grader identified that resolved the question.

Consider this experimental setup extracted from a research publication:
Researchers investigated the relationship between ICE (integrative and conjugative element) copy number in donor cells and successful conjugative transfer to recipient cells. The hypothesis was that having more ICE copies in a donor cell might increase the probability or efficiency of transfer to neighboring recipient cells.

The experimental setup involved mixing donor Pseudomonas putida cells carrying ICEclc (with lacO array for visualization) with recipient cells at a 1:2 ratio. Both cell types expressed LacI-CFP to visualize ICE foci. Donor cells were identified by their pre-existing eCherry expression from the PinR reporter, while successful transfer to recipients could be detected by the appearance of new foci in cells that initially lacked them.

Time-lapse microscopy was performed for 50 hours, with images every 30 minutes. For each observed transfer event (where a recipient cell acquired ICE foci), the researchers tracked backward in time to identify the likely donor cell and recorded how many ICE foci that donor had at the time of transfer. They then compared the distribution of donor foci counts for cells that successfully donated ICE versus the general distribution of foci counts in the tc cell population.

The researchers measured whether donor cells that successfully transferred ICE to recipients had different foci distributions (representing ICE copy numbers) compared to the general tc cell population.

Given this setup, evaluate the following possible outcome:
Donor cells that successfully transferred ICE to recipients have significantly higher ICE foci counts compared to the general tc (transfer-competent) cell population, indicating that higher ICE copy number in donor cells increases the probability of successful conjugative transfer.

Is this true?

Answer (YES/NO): YES